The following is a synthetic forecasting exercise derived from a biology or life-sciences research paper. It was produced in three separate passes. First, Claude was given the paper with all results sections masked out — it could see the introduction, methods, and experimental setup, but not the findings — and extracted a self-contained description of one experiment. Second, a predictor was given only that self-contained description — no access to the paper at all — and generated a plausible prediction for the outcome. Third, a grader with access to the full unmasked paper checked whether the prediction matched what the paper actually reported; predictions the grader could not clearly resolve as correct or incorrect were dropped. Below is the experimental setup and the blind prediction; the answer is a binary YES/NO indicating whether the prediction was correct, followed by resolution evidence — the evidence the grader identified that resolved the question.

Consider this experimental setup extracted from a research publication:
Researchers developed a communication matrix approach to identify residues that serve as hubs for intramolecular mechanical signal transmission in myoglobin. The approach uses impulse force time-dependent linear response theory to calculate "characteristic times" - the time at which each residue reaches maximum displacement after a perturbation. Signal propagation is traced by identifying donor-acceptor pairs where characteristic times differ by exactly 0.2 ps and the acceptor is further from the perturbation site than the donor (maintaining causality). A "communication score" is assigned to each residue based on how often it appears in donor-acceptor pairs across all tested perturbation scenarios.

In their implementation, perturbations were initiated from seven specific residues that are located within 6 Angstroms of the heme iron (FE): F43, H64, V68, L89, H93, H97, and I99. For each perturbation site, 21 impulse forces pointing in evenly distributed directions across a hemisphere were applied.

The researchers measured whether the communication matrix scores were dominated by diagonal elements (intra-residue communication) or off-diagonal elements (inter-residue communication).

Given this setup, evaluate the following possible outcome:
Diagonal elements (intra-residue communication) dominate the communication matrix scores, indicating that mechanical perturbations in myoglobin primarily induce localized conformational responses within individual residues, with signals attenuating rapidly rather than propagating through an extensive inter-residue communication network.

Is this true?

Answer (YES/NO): YES